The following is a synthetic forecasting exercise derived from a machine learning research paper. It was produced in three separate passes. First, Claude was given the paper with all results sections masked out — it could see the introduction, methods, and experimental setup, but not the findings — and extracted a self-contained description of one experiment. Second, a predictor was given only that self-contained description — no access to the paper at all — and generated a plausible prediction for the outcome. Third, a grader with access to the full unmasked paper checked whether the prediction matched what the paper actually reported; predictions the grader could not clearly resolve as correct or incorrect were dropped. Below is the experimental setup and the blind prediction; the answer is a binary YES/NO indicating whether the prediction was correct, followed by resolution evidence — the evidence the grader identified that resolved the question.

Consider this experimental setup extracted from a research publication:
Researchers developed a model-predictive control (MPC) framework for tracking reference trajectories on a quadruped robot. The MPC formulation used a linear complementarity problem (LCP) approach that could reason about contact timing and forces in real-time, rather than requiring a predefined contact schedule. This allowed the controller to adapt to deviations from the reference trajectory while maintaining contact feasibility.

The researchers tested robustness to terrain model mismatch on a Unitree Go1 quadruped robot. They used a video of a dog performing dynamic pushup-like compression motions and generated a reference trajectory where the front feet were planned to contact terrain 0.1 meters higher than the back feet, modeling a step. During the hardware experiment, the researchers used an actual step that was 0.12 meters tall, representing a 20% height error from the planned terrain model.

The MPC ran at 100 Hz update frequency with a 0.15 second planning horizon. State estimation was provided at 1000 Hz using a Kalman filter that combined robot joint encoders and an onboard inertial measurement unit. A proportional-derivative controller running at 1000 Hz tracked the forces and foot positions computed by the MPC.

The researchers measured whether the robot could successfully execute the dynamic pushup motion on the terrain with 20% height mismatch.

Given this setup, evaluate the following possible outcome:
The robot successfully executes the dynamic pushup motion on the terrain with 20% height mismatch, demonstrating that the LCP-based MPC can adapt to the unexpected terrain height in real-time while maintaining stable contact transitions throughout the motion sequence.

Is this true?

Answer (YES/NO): YES